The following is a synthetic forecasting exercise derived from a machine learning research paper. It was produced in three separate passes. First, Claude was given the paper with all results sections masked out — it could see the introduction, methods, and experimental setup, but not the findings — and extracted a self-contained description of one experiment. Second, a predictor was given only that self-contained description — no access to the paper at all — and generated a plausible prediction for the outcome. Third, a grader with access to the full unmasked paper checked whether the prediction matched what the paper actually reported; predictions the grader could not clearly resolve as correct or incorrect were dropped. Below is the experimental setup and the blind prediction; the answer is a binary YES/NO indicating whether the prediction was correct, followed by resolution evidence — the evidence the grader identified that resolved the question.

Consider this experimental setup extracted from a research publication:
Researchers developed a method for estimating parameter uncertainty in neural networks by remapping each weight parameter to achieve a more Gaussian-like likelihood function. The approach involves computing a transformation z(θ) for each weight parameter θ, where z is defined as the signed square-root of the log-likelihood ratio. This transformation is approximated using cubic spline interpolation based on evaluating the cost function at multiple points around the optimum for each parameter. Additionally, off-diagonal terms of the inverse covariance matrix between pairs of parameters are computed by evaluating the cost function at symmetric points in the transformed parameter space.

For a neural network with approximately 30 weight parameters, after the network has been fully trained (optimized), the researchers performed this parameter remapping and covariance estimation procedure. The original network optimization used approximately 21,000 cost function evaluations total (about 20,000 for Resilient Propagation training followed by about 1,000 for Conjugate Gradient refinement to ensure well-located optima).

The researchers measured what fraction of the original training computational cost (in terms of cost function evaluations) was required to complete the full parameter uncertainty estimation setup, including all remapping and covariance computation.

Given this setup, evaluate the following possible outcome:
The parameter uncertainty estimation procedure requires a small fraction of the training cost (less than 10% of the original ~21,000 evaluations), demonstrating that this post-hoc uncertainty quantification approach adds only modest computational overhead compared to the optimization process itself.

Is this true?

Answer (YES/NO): NO